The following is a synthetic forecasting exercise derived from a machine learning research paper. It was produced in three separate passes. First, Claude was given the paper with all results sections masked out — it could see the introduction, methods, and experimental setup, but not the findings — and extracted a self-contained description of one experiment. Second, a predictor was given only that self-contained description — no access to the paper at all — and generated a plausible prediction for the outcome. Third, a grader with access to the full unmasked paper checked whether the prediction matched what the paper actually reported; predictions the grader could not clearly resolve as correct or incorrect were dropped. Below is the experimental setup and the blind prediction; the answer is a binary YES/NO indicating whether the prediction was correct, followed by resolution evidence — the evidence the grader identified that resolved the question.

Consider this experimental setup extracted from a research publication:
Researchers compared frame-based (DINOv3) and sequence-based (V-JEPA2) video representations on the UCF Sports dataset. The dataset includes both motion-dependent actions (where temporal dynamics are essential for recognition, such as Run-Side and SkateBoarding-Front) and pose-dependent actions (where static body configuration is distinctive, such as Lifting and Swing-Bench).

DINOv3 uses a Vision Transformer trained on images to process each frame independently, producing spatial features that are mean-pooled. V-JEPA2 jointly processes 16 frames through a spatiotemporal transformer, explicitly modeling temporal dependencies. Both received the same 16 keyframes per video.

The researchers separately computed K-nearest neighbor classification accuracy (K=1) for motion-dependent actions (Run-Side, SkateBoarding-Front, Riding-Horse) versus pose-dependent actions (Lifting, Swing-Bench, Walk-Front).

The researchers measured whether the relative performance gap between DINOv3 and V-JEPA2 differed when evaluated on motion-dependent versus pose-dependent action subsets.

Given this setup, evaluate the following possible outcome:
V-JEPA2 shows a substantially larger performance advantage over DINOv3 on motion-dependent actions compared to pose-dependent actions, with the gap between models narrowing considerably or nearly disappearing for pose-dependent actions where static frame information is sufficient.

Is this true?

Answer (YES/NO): YES